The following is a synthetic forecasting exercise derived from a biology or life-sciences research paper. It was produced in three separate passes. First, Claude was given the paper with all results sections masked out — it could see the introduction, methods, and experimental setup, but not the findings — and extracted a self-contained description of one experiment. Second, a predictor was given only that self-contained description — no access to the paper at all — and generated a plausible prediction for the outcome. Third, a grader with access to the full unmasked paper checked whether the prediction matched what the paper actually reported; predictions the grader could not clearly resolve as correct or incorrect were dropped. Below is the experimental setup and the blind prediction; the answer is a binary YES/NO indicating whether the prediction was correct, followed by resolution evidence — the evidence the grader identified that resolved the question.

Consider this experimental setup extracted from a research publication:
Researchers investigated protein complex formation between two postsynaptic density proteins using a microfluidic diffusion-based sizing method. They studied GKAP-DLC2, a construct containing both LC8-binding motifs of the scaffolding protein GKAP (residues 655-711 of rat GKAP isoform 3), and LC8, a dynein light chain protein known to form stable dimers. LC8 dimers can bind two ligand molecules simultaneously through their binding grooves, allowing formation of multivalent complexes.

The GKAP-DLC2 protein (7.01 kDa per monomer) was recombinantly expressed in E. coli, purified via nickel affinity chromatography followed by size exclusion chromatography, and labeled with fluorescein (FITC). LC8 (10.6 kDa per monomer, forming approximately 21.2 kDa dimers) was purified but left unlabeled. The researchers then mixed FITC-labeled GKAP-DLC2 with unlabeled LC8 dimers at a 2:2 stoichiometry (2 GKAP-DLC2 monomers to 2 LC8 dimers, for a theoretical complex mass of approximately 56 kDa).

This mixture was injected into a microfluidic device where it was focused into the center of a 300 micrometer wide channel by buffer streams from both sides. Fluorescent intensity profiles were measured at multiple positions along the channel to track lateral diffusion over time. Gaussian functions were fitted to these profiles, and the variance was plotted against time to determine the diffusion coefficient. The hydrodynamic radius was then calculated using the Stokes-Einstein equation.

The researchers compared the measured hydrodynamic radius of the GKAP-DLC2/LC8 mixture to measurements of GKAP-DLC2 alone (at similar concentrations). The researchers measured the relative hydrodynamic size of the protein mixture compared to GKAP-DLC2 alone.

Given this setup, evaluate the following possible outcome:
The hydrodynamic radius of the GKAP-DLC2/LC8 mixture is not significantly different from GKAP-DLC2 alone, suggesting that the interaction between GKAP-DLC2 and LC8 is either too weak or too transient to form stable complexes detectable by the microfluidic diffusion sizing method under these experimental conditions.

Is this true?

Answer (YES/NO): NO